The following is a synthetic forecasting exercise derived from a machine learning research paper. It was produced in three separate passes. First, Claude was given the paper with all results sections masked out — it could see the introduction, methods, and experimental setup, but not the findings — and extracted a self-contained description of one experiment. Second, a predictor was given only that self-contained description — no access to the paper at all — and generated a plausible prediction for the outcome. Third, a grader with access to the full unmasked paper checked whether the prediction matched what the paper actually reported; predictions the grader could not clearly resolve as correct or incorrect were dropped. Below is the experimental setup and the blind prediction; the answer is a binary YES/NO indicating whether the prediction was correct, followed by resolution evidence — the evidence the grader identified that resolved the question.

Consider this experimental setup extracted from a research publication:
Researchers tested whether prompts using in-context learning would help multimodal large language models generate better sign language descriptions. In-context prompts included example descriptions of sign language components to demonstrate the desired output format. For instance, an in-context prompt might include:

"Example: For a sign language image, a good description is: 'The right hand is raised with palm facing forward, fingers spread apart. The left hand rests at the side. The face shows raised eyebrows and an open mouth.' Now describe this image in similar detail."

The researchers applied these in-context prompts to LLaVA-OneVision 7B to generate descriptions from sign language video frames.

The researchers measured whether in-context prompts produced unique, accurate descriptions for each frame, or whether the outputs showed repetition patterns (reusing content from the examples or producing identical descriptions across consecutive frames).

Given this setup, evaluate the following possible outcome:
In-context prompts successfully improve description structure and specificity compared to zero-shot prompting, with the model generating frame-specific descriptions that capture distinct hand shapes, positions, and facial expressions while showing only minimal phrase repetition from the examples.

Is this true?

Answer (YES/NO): NO